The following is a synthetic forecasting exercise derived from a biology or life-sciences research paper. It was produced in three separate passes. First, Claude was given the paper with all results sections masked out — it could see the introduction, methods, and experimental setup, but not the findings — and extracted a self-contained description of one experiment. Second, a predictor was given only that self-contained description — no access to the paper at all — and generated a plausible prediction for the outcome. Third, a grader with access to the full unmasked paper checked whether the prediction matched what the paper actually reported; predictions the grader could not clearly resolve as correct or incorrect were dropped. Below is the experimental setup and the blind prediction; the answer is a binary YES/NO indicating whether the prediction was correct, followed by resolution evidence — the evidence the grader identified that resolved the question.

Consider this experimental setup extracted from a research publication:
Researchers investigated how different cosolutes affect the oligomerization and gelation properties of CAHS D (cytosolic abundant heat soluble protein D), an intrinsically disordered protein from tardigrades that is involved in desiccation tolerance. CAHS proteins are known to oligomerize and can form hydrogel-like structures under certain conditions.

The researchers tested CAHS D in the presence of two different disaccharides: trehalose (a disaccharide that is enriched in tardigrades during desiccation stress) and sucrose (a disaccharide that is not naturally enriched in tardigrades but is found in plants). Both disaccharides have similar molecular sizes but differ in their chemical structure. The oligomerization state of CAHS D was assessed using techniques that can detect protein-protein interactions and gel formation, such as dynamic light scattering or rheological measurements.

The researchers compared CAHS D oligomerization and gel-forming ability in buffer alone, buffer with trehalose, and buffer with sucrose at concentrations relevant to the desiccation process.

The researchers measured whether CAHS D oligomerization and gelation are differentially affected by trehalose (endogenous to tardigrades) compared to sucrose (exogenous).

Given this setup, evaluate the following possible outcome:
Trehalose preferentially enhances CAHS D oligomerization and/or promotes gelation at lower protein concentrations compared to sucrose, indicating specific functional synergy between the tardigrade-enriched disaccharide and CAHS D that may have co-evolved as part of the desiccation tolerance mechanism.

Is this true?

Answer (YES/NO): YES